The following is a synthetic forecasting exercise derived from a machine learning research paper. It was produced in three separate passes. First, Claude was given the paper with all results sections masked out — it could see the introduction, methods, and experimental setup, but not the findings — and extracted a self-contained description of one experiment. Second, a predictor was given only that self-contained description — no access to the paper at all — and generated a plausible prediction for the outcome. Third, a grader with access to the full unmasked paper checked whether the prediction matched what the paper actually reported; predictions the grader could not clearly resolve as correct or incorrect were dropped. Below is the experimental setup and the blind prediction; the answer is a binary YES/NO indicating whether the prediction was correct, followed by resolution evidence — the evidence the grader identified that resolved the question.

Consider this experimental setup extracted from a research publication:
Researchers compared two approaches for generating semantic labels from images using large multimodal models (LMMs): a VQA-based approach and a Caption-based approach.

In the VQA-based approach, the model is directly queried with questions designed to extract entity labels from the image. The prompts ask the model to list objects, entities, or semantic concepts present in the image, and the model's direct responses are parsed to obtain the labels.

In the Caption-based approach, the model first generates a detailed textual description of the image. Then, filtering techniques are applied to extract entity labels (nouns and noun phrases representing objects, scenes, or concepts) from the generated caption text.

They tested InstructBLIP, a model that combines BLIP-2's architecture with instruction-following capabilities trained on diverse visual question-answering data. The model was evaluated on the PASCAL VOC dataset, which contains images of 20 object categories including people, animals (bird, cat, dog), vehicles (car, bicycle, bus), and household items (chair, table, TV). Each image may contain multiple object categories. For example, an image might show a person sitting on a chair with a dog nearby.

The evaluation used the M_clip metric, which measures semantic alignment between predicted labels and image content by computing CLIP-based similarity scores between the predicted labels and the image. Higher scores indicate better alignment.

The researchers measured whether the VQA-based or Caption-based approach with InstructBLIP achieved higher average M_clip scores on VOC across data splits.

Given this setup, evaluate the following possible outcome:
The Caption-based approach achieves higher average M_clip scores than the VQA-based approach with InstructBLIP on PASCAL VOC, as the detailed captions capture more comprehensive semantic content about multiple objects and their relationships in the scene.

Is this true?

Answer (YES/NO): YES